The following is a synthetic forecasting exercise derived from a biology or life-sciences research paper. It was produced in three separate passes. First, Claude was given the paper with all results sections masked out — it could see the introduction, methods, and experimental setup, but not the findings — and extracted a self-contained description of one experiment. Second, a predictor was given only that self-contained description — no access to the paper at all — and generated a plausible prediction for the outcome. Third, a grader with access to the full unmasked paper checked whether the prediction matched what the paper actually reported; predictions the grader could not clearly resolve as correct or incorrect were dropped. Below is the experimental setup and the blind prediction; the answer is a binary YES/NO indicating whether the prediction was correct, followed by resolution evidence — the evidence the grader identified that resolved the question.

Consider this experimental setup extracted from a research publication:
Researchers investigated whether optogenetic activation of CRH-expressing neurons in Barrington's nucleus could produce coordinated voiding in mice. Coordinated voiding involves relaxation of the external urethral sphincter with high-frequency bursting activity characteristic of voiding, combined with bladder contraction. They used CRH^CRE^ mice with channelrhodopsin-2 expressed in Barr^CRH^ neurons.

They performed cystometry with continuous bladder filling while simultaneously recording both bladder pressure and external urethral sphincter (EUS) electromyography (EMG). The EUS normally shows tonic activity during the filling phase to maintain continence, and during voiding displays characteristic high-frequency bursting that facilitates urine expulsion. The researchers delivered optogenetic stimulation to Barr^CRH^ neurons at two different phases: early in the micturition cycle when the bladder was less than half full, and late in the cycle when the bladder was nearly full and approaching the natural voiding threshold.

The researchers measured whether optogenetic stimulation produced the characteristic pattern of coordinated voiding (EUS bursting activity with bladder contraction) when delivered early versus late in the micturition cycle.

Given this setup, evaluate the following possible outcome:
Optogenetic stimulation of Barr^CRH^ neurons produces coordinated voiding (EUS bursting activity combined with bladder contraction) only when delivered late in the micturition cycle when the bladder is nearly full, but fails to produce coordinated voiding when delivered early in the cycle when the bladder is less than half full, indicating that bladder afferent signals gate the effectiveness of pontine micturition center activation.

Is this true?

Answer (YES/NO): YES